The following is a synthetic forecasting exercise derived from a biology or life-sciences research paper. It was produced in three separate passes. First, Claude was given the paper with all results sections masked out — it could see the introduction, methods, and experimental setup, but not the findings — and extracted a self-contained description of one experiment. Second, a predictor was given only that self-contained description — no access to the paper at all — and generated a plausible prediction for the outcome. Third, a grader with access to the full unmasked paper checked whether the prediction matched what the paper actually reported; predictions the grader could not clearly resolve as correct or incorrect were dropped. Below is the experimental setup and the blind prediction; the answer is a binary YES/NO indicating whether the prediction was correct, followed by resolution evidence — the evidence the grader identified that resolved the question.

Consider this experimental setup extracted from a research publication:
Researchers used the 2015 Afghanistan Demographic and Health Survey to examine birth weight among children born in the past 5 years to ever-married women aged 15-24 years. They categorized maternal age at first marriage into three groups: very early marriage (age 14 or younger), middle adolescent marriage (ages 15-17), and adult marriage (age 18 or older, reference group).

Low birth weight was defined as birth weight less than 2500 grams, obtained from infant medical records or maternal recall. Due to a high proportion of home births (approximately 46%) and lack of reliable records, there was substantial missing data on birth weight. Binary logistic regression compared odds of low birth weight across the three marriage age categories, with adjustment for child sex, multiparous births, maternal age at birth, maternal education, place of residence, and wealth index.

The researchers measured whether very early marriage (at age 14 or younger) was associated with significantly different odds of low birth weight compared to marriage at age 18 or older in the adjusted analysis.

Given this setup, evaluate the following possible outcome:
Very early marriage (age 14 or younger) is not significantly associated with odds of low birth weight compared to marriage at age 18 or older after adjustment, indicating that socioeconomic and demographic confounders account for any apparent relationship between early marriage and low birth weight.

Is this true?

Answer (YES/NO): NO